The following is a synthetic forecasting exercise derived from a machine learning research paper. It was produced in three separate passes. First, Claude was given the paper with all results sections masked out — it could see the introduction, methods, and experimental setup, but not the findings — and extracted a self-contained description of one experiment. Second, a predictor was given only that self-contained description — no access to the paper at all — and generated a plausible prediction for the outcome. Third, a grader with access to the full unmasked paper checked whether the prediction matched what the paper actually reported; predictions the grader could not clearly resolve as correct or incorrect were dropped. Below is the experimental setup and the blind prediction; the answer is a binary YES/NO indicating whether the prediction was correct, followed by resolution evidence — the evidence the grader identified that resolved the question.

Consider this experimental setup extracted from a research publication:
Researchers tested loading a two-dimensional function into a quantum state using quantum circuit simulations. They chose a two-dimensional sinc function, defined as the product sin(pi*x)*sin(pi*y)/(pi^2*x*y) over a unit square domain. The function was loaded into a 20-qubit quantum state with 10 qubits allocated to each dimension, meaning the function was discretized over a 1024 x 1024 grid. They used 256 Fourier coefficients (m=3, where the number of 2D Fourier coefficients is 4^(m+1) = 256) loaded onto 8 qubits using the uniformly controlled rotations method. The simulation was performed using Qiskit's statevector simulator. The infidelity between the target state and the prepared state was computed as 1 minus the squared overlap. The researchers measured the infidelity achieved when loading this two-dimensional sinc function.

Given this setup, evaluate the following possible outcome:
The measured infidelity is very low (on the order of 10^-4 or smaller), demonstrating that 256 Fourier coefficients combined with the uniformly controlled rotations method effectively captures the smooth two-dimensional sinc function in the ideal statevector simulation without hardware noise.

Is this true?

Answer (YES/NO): YES